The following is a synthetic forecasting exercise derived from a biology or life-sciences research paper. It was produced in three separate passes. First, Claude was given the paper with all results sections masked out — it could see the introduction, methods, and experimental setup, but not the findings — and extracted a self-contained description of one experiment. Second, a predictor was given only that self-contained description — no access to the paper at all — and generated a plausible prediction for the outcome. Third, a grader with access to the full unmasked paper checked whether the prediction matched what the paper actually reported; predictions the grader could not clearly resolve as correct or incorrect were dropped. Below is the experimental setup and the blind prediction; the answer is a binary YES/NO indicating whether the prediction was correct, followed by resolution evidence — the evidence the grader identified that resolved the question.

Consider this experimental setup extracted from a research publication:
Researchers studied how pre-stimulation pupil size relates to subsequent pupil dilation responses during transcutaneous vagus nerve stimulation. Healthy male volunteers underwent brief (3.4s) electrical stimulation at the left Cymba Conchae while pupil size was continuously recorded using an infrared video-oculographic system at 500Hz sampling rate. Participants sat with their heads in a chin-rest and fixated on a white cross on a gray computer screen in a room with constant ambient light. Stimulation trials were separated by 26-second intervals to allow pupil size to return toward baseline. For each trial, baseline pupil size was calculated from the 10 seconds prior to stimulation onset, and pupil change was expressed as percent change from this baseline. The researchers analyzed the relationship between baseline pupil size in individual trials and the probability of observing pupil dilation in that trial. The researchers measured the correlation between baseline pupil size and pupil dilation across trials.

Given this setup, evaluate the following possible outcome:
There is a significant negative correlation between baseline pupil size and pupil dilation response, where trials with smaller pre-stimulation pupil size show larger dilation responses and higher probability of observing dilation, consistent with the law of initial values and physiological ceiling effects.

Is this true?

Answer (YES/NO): YES